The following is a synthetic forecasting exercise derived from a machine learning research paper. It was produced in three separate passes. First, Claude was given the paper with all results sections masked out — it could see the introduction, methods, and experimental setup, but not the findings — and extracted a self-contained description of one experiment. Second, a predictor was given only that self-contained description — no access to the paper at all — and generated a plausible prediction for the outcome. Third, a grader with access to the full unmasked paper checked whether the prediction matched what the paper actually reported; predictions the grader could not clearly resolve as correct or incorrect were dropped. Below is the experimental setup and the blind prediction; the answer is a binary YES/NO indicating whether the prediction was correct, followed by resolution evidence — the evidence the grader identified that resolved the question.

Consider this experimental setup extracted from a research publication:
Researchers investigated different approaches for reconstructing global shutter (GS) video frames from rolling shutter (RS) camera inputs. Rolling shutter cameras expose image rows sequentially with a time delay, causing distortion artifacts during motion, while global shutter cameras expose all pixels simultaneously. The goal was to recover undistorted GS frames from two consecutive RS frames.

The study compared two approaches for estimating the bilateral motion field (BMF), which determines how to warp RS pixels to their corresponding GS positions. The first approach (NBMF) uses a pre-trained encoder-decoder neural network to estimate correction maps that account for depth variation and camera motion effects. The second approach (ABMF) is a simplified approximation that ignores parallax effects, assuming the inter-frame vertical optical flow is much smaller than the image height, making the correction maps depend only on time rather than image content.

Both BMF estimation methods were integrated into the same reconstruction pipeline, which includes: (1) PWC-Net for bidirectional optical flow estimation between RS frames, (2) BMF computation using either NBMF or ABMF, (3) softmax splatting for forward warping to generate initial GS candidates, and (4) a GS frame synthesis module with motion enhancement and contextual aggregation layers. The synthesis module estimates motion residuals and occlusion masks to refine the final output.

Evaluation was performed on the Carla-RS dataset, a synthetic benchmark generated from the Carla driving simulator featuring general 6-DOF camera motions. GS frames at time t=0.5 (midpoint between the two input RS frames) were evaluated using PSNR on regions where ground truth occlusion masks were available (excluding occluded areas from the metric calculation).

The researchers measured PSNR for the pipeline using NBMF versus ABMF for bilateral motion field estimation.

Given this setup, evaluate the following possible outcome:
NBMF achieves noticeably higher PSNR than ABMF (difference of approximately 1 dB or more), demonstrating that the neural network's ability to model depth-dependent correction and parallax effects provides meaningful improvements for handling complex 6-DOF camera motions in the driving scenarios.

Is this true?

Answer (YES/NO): NO